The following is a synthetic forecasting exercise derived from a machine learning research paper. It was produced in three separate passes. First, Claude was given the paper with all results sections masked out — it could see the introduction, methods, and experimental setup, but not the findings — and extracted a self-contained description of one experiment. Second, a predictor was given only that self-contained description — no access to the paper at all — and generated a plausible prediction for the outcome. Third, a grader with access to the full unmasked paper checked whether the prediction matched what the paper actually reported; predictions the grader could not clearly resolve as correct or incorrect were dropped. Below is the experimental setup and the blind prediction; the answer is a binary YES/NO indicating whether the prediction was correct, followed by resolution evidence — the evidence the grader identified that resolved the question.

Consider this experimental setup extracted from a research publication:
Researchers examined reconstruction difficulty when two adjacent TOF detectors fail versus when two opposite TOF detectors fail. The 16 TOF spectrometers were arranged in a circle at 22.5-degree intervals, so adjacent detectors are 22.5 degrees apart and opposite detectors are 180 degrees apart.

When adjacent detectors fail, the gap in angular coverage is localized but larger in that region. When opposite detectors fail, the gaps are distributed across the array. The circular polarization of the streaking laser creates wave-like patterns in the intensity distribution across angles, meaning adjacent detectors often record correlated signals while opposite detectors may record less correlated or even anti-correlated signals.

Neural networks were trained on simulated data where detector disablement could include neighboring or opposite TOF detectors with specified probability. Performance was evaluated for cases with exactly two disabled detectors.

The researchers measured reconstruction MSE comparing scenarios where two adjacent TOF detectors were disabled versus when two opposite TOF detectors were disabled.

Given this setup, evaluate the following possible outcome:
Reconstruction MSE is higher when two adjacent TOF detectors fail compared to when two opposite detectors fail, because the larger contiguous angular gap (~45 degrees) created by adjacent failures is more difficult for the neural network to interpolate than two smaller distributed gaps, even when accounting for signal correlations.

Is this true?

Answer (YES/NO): YES